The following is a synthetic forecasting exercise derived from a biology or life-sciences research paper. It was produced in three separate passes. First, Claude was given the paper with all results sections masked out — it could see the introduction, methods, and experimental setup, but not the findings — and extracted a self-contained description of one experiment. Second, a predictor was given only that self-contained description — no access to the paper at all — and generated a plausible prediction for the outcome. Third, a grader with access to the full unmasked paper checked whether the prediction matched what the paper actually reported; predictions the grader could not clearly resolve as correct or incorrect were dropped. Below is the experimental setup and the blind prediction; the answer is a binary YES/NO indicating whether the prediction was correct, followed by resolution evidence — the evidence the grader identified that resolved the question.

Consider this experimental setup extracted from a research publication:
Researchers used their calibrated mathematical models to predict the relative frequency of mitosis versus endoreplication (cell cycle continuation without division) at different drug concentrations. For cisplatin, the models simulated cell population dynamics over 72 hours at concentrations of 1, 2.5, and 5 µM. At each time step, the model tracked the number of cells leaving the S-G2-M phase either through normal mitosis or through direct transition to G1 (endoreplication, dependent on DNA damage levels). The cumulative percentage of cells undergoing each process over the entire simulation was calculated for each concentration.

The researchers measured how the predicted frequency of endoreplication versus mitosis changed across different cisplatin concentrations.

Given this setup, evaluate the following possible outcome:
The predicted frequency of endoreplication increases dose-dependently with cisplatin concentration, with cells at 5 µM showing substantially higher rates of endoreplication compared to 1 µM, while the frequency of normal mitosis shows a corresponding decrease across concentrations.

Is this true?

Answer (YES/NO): YES